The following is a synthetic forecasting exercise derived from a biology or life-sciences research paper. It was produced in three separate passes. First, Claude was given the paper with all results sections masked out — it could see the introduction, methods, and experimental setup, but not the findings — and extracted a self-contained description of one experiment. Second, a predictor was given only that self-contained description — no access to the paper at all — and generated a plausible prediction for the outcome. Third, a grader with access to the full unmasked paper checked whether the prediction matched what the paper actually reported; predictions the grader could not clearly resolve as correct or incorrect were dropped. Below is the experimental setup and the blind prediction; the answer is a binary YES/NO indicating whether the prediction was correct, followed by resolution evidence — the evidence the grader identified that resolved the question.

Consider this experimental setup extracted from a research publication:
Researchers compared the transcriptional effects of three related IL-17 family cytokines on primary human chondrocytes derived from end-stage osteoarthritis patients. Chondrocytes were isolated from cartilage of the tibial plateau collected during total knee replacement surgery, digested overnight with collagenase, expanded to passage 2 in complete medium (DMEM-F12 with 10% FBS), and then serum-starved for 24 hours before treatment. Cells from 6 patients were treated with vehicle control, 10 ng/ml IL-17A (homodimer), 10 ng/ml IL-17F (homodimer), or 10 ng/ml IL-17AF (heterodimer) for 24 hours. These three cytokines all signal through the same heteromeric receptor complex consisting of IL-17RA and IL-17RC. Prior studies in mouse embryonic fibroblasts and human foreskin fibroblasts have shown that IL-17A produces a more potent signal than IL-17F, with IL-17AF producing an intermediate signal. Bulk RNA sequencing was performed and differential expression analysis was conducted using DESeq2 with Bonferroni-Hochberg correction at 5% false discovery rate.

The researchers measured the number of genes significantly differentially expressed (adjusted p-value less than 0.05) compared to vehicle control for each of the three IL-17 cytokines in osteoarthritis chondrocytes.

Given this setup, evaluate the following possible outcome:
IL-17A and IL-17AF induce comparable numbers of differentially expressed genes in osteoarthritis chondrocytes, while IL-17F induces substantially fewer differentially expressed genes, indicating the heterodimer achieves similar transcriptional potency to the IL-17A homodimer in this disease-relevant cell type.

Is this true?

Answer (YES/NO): NO